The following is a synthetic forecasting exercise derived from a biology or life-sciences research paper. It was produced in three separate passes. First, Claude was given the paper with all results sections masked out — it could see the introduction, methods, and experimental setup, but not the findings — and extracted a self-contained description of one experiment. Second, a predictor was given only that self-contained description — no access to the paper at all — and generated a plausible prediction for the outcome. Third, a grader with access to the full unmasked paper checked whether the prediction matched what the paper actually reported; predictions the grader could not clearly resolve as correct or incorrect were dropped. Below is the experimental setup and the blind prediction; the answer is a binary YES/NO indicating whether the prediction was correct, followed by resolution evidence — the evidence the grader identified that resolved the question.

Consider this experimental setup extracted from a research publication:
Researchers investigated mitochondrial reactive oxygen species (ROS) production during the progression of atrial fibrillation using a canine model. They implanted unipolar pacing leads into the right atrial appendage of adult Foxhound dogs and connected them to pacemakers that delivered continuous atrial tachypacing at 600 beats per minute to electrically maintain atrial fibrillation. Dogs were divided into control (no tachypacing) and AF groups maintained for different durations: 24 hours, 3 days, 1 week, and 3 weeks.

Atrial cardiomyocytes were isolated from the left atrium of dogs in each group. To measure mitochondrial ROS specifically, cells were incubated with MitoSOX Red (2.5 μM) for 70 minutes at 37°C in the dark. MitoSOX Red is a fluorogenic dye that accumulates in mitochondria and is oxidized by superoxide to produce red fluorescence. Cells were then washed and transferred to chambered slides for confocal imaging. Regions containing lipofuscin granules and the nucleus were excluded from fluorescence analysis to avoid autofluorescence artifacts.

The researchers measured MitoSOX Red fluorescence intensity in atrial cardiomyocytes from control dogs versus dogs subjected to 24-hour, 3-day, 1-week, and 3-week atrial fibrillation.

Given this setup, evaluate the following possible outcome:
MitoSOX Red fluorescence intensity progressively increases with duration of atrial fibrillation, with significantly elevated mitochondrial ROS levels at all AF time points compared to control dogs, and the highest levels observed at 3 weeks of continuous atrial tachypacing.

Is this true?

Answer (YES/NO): NO